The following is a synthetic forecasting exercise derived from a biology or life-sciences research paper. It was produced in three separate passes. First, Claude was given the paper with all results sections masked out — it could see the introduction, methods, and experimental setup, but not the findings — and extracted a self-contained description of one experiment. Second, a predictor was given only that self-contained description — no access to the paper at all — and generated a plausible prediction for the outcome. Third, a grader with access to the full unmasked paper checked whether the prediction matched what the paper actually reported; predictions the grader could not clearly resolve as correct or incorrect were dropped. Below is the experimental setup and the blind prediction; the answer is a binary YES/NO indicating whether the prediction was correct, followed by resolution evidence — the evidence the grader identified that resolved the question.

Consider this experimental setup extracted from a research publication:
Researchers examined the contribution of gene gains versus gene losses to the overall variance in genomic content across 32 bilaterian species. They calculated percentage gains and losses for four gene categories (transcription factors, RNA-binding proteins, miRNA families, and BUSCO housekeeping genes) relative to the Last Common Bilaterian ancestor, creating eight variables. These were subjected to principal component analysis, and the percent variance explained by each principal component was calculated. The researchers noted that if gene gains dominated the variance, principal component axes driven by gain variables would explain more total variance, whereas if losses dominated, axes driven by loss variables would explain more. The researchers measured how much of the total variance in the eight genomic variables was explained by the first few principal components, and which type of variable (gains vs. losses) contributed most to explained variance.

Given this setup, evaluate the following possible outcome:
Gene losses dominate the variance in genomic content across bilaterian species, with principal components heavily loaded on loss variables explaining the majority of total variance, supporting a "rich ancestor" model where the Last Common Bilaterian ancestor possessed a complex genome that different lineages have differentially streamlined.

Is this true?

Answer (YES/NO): NO